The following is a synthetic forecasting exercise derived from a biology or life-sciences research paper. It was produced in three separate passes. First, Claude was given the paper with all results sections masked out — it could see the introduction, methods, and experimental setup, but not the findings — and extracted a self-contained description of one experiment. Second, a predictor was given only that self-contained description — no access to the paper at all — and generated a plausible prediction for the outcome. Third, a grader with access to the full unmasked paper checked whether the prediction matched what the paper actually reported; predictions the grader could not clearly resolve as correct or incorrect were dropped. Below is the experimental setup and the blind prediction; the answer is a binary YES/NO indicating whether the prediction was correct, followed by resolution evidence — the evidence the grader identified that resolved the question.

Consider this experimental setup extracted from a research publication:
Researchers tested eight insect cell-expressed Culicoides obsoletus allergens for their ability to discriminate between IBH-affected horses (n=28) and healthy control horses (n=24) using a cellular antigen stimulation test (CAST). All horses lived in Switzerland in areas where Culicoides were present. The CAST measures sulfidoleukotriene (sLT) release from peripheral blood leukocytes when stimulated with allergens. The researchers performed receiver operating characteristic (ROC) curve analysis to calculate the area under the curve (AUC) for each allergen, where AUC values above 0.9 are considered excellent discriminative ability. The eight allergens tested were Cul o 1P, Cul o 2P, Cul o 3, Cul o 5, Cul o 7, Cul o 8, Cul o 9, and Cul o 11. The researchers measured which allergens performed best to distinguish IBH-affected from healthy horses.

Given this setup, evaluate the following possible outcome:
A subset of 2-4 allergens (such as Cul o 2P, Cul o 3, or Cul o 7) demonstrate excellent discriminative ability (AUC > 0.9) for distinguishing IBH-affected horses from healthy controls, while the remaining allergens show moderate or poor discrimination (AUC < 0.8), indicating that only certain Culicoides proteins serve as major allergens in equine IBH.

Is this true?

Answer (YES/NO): NO